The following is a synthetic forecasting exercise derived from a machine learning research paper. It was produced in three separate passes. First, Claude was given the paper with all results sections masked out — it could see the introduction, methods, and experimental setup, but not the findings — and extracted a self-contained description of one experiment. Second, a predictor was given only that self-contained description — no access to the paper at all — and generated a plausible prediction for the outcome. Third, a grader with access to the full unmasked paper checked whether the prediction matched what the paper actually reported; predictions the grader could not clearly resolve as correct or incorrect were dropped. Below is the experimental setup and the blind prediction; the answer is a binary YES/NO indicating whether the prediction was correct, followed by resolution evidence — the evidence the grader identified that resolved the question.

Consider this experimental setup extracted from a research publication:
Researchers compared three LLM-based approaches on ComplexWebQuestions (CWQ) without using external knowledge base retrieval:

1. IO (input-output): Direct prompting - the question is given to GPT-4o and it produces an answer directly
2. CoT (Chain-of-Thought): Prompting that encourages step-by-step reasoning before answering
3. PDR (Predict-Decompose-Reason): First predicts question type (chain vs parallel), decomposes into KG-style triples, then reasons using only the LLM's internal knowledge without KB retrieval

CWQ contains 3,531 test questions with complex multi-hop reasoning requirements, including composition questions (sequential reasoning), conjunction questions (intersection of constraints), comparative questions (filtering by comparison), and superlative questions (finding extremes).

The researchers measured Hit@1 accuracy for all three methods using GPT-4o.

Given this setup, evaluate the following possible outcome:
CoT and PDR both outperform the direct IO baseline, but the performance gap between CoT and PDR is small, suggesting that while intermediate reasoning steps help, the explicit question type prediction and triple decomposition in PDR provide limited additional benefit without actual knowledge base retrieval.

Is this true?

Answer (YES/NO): YES